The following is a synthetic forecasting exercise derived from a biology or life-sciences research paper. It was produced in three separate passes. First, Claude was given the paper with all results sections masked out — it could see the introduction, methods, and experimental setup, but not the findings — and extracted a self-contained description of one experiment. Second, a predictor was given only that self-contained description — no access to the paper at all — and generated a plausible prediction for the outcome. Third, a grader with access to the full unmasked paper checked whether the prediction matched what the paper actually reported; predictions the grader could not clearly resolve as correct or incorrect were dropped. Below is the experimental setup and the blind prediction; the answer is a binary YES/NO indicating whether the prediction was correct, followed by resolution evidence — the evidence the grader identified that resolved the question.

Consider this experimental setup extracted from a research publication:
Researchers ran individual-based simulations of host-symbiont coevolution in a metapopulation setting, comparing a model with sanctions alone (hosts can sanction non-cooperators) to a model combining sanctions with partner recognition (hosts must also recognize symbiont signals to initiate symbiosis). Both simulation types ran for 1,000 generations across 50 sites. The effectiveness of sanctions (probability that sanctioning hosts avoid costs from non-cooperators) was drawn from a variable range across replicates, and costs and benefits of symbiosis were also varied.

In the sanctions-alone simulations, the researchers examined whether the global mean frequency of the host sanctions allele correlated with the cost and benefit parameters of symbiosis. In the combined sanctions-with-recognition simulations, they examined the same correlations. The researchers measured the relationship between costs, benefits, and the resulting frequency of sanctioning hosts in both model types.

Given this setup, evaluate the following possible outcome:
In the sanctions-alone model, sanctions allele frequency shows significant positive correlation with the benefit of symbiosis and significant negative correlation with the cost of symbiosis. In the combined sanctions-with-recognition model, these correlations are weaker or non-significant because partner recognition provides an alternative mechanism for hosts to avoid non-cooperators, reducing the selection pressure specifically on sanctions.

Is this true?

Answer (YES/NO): NO